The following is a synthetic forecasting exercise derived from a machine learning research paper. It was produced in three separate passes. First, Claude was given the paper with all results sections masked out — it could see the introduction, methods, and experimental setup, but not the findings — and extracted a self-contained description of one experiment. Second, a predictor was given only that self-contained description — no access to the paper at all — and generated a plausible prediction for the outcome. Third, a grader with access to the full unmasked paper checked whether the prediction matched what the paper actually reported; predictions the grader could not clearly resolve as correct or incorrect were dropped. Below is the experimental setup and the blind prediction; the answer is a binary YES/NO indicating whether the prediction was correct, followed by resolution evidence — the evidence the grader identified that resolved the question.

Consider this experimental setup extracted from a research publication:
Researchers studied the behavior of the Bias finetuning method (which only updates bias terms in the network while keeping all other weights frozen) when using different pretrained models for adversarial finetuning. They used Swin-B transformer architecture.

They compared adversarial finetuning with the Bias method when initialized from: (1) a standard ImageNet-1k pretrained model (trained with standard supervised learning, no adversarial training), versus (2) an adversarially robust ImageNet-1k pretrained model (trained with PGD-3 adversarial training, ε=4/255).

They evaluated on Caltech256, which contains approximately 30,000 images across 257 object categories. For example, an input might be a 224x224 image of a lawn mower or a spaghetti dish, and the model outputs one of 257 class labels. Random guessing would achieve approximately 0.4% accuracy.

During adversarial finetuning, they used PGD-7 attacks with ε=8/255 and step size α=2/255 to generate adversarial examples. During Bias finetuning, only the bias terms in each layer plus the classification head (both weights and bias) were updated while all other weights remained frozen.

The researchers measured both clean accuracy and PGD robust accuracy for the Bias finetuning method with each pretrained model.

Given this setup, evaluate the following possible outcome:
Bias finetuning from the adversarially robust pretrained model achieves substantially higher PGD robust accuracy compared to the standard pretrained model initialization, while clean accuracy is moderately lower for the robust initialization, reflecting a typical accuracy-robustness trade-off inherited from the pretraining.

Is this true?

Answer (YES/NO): NO